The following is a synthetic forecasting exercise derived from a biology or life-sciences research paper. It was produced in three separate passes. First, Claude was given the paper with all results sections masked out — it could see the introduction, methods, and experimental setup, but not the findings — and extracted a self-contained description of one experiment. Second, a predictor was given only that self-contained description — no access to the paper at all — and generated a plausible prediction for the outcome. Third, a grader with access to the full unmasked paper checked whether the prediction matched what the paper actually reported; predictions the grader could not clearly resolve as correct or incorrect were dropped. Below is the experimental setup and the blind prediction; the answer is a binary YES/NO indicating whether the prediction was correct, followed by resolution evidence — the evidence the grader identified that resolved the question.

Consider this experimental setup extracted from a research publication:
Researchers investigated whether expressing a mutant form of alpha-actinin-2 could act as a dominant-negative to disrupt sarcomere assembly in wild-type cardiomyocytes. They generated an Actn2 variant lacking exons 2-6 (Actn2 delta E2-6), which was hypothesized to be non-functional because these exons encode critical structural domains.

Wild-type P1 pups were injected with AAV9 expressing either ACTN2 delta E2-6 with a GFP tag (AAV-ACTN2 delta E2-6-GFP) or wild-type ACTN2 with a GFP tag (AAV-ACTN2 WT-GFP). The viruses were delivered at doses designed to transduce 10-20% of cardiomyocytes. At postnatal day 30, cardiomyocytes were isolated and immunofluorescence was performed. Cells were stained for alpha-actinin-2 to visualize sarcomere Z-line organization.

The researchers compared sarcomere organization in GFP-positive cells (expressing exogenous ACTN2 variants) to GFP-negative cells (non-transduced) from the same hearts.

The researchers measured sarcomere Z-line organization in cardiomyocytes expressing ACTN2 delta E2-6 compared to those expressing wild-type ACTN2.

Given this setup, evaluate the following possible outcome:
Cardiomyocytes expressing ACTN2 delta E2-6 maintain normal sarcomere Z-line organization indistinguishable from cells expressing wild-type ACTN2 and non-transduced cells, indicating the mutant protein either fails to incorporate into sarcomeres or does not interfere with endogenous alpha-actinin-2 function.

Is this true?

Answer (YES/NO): YES